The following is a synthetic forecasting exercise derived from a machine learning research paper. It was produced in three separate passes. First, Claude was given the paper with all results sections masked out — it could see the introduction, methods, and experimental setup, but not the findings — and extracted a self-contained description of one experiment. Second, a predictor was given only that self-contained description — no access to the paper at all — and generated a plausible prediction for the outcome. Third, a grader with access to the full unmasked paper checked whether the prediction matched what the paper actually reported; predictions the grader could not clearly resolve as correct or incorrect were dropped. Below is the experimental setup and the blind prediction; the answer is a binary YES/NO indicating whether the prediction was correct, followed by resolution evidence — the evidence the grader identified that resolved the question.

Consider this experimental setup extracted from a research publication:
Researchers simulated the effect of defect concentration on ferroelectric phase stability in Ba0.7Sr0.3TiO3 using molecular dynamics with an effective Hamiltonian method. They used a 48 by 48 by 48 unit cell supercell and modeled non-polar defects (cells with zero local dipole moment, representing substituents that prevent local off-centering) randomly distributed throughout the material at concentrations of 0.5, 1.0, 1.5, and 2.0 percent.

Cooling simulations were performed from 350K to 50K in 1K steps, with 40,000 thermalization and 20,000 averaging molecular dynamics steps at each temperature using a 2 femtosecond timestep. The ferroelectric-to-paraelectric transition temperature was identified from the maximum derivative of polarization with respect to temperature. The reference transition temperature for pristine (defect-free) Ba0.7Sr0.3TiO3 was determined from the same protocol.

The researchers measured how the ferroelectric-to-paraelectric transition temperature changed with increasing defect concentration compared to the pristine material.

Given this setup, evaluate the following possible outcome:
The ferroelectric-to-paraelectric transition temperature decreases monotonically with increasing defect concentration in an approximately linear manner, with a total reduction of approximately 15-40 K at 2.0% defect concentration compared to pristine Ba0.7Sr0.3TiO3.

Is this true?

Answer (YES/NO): YES